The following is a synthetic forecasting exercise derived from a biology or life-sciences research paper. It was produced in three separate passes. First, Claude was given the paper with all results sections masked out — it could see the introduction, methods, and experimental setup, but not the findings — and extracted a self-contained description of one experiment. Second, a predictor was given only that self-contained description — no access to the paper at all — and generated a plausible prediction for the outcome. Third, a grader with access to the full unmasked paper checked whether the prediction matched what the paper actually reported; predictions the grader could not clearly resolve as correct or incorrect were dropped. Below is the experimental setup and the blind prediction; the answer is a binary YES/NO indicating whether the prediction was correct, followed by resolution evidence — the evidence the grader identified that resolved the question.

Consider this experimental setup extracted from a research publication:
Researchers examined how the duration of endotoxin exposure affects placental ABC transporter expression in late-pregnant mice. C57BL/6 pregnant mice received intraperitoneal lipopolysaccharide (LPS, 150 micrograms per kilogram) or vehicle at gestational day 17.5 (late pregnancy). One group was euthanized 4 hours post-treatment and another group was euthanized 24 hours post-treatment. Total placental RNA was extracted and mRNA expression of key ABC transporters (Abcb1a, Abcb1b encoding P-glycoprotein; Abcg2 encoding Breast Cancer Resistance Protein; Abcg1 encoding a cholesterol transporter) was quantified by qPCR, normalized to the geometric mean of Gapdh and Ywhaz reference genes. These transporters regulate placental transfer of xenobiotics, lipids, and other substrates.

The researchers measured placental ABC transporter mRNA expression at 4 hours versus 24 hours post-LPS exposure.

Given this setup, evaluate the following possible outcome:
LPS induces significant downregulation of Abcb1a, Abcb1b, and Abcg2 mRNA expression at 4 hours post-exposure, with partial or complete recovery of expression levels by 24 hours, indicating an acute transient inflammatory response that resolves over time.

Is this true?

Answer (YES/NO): NO